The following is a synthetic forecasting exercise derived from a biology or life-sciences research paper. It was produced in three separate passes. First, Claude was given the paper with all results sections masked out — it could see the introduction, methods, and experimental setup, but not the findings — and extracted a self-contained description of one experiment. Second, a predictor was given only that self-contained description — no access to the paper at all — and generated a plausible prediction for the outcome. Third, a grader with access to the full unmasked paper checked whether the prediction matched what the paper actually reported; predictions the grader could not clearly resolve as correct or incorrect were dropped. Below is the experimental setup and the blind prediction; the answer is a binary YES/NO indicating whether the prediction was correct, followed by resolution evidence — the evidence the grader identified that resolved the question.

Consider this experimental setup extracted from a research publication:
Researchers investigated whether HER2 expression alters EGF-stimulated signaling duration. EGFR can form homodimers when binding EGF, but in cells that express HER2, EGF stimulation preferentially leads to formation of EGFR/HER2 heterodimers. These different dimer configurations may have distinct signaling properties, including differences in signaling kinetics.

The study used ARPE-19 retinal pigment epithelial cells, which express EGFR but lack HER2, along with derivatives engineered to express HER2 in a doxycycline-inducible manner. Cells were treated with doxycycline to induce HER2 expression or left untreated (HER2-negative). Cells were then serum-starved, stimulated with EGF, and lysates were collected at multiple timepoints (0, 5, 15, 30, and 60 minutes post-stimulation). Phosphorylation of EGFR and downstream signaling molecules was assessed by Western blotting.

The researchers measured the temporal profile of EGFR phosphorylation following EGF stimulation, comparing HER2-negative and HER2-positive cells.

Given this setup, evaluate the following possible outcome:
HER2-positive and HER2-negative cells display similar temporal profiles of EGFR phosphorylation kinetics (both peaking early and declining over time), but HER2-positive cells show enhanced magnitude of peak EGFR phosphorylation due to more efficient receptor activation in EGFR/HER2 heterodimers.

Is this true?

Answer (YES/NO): NO